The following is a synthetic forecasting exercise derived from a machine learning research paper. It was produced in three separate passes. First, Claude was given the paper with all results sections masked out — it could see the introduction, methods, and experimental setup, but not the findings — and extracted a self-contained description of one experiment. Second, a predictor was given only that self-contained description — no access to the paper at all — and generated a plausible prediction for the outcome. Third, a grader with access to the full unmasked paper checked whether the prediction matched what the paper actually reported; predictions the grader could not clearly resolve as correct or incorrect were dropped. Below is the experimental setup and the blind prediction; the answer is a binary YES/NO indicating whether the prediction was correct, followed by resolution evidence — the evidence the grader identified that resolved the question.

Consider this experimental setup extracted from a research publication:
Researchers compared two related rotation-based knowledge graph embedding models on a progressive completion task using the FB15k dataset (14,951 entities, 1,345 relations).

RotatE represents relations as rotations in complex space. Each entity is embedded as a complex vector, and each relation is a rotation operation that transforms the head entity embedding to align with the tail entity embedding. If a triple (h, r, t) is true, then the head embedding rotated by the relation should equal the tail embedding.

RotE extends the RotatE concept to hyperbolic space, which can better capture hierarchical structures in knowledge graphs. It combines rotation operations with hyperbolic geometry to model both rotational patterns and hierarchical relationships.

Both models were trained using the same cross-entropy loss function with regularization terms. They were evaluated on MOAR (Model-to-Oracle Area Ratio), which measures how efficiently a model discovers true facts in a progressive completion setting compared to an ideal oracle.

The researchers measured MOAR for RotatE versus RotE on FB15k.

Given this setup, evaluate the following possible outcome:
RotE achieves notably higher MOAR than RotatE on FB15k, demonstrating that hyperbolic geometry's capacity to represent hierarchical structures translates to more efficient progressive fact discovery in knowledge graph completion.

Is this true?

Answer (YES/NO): NO